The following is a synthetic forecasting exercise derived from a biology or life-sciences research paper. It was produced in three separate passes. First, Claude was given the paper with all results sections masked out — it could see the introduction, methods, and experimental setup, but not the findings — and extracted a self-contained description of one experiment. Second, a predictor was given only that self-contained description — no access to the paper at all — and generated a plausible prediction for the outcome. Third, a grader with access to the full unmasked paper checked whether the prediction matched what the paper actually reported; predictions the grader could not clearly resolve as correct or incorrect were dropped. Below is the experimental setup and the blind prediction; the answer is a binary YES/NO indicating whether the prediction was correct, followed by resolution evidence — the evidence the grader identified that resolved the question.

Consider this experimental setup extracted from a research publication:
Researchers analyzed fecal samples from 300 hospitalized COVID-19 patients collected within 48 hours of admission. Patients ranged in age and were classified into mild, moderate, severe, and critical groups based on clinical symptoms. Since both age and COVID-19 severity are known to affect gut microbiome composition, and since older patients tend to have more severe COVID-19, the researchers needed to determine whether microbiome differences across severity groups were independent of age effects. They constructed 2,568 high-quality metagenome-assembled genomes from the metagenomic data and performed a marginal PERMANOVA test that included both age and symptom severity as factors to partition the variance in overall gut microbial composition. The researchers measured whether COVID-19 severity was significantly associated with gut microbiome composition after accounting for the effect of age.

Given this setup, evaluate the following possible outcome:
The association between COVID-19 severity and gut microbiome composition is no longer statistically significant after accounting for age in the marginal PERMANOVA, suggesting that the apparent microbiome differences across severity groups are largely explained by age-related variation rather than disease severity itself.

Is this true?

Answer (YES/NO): NO